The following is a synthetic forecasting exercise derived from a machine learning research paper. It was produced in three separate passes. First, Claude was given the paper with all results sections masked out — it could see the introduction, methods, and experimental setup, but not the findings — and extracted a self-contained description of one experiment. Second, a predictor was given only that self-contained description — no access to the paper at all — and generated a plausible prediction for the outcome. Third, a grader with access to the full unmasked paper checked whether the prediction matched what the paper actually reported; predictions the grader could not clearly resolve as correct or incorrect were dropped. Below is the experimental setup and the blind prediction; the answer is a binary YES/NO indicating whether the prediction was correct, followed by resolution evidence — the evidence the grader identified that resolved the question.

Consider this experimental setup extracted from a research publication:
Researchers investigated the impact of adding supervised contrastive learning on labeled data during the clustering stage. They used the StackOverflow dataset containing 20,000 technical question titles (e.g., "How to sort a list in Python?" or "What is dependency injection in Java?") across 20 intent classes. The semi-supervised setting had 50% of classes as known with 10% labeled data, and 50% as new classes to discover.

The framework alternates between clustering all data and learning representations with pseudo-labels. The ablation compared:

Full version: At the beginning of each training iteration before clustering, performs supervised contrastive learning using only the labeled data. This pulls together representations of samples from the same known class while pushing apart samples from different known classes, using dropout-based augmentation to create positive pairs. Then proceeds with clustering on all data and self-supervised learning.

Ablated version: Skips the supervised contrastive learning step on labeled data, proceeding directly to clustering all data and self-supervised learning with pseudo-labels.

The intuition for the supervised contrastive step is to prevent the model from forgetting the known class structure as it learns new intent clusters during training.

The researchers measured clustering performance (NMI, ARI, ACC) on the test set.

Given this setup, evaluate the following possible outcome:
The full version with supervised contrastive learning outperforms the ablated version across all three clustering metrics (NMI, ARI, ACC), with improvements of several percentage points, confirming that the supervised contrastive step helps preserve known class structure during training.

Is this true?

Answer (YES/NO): YES